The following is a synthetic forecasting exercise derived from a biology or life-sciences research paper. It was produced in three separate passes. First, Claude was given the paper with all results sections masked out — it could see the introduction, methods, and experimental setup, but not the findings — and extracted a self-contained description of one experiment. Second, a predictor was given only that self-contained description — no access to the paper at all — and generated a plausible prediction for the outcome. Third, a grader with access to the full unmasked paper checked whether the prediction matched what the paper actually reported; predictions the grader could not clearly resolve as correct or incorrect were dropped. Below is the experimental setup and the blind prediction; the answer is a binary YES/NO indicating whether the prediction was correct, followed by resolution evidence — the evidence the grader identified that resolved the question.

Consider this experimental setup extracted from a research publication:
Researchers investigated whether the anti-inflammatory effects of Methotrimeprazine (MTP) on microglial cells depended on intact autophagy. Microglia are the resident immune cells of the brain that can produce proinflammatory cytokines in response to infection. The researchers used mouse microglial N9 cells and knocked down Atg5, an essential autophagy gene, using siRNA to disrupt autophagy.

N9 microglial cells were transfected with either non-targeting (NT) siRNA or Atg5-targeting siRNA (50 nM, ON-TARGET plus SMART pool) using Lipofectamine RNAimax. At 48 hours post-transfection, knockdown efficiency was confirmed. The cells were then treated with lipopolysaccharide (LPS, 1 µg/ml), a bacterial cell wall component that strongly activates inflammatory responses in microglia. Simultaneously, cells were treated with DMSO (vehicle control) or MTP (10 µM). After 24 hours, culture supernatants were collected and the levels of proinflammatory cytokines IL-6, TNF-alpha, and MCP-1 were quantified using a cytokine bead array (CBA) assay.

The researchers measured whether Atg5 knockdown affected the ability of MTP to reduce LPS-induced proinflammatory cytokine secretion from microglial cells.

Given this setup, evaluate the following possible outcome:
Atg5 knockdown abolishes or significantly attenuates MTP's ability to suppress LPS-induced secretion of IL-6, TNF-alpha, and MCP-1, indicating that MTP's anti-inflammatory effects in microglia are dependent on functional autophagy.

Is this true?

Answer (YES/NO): YES